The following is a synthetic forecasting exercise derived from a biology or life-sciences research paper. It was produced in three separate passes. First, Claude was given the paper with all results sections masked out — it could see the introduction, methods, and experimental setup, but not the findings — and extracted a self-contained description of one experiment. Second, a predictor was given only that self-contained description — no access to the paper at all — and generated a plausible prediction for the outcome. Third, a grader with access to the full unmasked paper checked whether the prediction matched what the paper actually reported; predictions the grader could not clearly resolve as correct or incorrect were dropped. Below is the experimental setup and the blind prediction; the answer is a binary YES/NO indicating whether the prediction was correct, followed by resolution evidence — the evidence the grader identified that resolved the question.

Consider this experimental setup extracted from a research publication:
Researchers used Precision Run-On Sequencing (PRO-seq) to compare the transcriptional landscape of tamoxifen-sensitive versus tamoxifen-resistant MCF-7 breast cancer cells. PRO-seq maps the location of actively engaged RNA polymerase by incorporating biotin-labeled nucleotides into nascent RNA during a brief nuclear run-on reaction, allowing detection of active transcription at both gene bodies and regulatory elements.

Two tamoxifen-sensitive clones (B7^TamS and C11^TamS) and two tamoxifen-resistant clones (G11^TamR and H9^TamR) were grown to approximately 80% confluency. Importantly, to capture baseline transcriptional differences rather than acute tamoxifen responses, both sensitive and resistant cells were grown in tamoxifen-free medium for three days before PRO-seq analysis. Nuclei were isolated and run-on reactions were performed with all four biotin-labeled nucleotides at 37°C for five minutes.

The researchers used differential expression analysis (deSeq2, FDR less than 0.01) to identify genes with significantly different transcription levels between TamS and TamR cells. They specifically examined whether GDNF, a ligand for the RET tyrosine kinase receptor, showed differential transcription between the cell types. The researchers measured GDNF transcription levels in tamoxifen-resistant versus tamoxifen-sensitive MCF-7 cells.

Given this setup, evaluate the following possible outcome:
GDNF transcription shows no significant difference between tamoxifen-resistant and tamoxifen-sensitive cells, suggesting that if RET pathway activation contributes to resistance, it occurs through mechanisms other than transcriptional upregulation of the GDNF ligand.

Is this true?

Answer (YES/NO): NO